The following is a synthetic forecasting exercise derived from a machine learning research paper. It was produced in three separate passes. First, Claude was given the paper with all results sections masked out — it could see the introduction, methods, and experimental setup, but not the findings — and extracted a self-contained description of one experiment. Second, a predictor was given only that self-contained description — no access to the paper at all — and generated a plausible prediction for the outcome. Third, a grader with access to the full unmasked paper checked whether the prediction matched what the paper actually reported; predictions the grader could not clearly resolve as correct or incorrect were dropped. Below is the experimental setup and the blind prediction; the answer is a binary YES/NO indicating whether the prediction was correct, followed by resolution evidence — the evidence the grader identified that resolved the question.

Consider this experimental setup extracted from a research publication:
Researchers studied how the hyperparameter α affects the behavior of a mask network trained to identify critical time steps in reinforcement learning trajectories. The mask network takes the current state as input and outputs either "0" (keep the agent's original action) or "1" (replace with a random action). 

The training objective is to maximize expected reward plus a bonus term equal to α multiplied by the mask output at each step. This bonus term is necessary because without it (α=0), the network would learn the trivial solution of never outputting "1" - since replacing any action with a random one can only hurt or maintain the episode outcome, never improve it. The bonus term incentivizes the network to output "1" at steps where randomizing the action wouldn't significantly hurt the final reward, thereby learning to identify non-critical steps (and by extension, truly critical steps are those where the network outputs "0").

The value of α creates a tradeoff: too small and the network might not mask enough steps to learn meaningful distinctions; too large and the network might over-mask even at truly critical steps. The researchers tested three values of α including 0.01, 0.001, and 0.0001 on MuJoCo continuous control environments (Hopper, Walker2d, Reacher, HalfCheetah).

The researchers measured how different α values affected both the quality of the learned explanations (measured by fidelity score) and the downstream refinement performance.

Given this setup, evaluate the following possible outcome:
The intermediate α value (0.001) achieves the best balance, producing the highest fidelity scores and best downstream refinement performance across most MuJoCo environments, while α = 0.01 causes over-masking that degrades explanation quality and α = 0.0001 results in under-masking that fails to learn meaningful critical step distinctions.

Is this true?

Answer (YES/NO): NO